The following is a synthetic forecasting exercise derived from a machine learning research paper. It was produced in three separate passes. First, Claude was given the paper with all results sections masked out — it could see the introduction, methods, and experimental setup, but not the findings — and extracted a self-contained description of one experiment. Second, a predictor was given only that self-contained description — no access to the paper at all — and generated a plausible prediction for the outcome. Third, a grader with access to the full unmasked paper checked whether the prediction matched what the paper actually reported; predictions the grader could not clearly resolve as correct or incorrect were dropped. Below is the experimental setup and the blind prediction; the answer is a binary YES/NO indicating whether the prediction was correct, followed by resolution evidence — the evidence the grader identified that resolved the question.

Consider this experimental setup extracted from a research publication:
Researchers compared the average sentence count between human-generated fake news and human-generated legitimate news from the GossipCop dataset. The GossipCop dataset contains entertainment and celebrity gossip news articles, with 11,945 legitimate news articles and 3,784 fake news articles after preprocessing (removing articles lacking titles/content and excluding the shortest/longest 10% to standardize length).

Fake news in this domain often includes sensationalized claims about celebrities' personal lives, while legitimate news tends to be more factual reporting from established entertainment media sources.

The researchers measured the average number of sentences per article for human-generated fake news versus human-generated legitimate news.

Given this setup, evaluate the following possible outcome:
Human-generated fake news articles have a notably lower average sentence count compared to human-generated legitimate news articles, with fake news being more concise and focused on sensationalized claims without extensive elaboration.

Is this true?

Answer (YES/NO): NO